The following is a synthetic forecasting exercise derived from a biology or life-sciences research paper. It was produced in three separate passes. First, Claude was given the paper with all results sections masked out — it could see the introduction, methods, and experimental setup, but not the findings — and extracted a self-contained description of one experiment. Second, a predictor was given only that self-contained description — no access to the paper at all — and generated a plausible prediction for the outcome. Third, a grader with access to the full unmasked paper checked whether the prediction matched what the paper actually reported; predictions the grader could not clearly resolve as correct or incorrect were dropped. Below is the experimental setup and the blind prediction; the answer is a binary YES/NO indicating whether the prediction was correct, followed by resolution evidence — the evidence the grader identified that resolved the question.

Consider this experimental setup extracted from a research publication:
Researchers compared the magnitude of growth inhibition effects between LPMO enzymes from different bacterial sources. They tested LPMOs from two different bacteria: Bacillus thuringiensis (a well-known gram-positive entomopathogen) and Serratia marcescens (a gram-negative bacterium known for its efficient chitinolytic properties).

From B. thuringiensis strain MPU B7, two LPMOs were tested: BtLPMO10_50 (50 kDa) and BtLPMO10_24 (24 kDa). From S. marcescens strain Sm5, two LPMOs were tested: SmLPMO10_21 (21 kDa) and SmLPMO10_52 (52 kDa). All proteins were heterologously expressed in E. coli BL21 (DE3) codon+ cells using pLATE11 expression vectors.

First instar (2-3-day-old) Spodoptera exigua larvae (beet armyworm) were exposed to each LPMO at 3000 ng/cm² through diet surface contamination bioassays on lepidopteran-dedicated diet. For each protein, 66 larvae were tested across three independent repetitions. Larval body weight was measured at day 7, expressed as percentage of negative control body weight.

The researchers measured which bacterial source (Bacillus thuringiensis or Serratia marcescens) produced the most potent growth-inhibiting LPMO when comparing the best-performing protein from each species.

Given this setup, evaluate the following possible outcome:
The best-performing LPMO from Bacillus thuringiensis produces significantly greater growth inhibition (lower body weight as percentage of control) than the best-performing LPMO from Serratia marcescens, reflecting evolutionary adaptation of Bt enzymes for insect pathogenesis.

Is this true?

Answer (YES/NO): NO